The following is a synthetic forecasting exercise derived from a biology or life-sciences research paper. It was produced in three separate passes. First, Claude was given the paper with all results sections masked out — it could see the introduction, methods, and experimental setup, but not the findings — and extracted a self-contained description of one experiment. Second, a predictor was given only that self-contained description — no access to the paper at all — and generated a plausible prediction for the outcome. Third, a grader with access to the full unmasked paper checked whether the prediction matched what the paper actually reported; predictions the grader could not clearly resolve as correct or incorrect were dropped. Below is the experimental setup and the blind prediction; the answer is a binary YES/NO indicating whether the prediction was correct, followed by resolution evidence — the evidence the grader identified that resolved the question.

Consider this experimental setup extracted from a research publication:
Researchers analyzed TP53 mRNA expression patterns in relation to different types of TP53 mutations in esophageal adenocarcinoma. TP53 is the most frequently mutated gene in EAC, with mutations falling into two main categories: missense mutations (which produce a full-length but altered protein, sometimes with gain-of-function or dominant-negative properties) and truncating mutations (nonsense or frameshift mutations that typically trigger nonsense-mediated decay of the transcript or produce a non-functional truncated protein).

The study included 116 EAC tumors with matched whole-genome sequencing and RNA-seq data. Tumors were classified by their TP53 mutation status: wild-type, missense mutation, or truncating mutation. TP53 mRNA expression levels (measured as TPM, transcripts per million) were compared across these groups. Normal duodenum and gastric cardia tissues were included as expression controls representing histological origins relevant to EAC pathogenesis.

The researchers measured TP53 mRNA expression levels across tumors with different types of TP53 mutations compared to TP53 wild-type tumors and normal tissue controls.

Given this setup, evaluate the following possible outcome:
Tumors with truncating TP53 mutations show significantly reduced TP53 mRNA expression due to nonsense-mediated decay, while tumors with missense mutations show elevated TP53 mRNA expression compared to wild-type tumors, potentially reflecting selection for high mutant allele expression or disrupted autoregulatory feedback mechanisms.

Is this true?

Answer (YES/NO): NO